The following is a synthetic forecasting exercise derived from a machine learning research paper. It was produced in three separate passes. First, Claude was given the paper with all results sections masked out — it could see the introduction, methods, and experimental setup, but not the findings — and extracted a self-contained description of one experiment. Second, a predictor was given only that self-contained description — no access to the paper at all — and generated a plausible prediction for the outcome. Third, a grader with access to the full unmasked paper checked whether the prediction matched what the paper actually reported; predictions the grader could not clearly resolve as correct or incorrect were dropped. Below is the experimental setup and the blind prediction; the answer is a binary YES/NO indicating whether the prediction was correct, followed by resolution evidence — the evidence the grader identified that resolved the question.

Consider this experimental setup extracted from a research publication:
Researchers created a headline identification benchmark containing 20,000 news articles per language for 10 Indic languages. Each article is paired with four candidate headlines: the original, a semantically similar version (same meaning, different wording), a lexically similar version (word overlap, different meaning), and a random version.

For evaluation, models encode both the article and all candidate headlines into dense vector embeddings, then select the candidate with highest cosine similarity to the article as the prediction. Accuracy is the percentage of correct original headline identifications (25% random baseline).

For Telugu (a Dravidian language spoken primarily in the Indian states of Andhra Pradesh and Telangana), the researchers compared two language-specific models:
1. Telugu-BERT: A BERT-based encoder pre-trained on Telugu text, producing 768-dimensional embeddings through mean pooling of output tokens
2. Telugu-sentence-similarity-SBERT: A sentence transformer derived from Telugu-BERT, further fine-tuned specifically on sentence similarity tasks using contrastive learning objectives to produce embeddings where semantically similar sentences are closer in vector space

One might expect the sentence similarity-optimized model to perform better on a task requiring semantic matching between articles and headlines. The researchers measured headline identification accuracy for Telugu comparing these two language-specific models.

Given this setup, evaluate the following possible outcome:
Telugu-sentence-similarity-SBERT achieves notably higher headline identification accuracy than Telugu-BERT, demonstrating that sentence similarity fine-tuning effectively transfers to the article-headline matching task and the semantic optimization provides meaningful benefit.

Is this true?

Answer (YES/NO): NO